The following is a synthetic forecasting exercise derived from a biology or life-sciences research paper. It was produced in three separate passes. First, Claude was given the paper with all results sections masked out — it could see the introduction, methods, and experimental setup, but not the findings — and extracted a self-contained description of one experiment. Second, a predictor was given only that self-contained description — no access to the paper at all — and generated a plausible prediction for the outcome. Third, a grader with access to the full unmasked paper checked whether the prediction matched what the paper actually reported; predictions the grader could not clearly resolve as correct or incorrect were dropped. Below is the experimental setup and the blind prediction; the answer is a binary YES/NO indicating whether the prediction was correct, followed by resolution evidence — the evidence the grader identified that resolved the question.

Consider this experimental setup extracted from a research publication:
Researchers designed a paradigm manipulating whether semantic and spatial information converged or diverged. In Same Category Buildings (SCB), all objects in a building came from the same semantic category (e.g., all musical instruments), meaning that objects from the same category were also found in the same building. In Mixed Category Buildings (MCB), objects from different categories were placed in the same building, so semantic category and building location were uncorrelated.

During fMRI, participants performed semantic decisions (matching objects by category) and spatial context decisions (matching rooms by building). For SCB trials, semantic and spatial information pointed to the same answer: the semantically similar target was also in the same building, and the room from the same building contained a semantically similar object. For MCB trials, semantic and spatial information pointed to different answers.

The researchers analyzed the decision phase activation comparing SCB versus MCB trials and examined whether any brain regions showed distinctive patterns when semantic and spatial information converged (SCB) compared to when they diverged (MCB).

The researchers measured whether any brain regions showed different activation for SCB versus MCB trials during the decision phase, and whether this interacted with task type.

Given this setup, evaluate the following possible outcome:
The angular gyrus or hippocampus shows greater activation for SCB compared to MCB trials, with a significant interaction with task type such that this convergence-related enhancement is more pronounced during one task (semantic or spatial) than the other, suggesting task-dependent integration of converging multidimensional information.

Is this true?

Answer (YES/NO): NO